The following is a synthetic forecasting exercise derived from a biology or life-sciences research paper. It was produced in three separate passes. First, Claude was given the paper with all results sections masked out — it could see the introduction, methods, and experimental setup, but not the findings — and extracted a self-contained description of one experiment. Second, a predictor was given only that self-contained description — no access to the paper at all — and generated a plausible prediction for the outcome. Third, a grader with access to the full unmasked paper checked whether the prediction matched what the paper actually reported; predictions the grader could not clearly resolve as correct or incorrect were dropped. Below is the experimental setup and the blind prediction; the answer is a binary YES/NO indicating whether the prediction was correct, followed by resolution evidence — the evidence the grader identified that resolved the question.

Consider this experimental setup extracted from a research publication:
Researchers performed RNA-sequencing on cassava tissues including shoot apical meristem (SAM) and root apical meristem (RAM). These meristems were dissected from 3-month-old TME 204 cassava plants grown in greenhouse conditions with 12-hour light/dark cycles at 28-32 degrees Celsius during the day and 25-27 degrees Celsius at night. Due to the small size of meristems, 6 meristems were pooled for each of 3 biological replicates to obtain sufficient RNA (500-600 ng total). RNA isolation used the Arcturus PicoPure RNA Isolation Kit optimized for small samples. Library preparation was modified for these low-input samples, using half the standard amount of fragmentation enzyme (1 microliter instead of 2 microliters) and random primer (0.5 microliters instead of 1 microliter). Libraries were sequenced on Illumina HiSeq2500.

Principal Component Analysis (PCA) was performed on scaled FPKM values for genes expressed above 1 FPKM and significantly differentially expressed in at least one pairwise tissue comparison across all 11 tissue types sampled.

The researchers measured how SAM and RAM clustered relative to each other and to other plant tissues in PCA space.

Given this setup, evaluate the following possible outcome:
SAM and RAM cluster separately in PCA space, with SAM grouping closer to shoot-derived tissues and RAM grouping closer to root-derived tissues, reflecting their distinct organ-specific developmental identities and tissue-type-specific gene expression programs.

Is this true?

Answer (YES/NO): YES